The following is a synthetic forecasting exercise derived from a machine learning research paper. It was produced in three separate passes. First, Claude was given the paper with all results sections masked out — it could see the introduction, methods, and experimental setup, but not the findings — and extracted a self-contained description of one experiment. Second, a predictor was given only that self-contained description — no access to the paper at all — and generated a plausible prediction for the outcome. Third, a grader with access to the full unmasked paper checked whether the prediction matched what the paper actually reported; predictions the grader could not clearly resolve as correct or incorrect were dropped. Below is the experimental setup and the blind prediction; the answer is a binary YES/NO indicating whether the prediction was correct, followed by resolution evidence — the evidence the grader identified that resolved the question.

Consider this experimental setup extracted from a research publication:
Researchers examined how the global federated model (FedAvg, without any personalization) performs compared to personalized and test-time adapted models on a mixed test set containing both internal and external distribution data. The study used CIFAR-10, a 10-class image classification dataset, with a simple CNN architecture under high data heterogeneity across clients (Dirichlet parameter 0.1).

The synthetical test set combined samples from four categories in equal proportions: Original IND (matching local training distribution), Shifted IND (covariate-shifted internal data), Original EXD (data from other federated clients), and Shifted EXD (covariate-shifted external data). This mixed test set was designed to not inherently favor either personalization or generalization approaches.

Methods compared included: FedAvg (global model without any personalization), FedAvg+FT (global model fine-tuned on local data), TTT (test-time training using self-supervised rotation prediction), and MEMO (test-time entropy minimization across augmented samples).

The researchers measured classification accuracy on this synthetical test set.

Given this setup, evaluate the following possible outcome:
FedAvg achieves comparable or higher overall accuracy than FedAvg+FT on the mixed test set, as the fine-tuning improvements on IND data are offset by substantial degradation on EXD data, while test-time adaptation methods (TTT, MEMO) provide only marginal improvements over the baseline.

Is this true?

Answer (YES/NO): NO